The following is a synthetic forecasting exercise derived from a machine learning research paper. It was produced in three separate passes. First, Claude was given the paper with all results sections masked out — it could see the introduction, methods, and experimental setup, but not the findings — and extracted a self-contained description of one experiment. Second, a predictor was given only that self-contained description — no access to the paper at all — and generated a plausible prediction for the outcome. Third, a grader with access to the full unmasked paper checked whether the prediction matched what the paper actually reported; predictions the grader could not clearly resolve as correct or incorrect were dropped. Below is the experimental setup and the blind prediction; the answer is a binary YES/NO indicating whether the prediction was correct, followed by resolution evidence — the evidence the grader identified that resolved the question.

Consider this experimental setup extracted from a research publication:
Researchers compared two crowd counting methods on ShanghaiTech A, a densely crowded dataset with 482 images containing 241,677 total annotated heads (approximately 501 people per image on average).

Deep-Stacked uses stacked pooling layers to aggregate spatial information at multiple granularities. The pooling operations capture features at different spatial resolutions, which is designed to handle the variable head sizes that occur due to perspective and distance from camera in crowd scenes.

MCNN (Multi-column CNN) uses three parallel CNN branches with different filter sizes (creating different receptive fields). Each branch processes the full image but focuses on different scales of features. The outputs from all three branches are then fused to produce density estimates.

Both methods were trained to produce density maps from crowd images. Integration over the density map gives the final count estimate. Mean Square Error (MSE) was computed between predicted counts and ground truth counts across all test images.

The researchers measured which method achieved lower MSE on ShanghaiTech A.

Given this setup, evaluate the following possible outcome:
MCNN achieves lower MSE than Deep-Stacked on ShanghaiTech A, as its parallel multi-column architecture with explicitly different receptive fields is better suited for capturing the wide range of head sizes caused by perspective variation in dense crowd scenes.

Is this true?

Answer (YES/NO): NO